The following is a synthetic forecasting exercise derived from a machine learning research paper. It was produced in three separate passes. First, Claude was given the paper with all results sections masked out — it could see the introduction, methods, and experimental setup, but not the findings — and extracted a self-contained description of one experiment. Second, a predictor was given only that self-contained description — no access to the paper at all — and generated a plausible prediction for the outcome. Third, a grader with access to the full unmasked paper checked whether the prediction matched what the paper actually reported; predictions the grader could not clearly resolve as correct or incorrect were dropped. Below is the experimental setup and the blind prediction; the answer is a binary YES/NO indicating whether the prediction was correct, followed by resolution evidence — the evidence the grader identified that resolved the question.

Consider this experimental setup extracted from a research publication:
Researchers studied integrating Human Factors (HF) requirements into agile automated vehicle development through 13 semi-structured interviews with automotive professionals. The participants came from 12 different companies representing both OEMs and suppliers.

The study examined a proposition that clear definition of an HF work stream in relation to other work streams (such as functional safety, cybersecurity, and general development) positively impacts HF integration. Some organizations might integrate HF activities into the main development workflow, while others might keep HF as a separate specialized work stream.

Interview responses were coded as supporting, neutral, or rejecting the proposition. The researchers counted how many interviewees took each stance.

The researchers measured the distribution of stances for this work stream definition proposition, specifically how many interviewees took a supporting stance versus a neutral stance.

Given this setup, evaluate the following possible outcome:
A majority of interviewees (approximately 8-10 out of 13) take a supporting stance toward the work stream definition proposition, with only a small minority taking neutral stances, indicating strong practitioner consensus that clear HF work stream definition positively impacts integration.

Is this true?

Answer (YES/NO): NO